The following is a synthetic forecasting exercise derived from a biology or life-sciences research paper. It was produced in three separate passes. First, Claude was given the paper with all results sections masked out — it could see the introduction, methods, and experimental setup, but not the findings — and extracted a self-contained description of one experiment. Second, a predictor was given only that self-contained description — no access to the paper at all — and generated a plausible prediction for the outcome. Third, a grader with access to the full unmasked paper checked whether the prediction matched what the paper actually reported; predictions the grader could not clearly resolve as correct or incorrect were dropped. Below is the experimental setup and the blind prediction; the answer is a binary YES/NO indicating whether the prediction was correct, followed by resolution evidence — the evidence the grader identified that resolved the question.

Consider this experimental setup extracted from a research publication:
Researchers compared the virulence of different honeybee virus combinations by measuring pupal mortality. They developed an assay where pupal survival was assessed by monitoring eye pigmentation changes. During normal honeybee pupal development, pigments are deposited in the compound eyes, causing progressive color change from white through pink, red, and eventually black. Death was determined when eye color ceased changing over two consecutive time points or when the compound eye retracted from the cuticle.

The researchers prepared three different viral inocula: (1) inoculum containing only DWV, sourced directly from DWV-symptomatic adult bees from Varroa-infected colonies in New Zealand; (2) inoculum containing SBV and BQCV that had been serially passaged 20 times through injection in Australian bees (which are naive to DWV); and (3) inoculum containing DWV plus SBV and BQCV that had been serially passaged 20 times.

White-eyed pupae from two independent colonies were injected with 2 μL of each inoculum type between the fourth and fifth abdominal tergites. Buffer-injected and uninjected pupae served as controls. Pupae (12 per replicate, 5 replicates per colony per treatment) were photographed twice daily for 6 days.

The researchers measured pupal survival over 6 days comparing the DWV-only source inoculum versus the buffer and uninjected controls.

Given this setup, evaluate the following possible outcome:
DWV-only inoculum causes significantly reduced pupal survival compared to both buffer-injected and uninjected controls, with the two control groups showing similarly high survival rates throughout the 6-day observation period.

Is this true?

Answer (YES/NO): NO